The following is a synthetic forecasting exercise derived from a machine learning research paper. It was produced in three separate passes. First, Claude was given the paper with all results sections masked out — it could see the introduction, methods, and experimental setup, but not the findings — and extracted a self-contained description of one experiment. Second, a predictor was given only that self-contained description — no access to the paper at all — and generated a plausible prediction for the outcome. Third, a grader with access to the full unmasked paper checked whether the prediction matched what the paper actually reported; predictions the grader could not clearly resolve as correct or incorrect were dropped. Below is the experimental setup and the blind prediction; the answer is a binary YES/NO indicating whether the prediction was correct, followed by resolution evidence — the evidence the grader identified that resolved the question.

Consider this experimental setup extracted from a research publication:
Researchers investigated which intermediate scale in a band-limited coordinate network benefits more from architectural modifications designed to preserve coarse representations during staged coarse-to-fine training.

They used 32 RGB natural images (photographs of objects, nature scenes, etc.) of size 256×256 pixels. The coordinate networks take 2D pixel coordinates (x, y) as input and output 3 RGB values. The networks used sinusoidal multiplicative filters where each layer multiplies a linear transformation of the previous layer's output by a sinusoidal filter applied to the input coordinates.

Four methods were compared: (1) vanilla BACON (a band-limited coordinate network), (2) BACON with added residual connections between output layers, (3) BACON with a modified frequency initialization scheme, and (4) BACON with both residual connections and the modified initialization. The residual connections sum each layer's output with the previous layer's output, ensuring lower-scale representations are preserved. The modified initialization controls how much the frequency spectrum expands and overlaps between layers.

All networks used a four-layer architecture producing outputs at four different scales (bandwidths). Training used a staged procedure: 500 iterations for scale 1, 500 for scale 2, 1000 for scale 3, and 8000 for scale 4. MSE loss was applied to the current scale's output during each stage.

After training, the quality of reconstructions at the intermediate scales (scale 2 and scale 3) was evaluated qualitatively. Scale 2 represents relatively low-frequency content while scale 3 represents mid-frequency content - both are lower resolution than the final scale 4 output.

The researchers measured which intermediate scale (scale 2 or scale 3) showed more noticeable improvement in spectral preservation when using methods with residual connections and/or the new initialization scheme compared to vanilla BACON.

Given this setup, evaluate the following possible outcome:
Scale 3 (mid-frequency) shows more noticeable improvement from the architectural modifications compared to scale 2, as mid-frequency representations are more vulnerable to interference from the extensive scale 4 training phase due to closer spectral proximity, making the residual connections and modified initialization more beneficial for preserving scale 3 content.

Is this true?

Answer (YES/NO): YES